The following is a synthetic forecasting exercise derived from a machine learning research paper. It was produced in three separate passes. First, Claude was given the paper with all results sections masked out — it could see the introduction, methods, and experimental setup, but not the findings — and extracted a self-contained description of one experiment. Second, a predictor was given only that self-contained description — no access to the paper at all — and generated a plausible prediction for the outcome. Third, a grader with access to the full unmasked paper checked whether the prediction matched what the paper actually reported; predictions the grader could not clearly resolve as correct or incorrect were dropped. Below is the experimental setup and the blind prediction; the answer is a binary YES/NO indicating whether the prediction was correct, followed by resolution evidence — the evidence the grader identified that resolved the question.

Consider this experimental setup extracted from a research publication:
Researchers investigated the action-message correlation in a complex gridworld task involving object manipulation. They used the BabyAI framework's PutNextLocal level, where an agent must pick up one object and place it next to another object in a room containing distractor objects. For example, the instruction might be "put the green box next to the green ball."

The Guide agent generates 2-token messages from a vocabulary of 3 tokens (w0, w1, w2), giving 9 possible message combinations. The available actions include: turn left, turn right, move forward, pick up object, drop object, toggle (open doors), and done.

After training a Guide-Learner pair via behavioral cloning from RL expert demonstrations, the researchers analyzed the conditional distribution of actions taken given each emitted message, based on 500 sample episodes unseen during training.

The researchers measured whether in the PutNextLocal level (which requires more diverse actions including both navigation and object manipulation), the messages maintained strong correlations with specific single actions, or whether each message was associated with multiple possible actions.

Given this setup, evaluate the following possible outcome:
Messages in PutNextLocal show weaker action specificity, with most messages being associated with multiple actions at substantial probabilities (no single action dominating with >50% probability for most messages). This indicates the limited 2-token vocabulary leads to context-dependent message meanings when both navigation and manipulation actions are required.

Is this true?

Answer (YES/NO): NO